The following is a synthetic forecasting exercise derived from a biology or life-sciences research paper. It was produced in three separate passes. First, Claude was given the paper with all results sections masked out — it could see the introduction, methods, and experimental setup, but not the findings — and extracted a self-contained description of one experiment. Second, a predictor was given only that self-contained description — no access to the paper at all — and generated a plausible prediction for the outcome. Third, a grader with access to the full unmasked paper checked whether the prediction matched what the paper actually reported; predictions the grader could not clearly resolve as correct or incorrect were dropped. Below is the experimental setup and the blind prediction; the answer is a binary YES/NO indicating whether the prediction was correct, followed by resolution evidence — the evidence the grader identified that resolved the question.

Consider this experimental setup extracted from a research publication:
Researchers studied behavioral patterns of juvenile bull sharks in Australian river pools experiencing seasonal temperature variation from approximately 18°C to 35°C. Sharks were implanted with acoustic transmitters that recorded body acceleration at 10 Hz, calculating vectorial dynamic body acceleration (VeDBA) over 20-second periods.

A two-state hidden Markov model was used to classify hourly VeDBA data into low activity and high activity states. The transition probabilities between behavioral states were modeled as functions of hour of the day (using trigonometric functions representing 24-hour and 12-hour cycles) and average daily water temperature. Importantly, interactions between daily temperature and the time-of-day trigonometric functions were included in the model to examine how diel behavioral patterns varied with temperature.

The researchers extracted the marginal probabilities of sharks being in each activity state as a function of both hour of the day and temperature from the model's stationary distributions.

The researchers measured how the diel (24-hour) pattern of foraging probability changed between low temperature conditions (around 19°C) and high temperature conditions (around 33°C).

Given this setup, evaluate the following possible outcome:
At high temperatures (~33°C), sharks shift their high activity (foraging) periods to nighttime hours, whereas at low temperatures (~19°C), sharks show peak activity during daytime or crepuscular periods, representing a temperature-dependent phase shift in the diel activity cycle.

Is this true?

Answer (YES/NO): NO